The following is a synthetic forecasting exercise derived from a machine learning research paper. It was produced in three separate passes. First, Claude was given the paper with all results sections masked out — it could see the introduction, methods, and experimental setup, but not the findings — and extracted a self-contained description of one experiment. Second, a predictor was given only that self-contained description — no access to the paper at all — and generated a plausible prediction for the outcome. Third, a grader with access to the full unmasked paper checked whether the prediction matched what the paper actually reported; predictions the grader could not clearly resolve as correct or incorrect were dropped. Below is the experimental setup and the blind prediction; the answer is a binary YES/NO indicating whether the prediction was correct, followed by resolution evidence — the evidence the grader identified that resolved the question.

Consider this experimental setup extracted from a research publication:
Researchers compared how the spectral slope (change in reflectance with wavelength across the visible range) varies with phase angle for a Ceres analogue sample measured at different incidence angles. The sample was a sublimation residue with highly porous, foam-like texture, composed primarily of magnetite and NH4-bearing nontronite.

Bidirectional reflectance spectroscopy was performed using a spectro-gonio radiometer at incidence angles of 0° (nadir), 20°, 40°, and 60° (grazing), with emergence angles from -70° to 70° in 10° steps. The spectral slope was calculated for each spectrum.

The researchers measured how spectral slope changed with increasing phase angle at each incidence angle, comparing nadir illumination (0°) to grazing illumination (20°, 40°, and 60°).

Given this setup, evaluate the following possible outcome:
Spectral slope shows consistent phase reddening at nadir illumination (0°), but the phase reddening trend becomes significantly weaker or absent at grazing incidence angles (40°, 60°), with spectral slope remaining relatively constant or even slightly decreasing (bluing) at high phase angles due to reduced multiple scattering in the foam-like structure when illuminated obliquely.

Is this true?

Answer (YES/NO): NO